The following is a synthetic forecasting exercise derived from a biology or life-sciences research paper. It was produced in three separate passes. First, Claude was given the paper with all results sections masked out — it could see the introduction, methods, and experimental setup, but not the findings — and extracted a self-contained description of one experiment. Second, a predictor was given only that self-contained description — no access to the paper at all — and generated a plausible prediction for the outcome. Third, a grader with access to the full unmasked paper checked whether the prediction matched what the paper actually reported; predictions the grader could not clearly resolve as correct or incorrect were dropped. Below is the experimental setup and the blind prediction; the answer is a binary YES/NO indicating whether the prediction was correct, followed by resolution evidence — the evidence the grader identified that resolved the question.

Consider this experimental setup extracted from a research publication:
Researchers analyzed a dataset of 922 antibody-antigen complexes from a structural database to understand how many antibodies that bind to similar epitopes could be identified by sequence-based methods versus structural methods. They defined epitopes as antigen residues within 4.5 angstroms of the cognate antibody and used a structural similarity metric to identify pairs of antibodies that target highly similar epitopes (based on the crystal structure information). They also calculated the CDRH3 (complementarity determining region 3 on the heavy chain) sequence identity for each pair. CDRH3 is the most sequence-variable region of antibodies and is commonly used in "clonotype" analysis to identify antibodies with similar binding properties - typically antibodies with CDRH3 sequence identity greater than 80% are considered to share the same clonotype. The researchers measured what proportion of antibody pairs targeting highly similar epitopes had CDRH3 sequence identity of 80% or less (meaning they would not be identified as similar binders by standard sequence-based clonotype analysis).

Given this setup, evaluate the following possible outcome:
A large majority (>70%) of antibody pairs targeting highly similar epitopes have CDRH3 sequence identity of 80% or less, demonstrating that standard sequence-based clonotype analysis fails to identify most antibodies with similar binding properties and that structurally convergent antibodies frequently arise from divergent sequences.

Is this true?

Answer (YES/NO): NO